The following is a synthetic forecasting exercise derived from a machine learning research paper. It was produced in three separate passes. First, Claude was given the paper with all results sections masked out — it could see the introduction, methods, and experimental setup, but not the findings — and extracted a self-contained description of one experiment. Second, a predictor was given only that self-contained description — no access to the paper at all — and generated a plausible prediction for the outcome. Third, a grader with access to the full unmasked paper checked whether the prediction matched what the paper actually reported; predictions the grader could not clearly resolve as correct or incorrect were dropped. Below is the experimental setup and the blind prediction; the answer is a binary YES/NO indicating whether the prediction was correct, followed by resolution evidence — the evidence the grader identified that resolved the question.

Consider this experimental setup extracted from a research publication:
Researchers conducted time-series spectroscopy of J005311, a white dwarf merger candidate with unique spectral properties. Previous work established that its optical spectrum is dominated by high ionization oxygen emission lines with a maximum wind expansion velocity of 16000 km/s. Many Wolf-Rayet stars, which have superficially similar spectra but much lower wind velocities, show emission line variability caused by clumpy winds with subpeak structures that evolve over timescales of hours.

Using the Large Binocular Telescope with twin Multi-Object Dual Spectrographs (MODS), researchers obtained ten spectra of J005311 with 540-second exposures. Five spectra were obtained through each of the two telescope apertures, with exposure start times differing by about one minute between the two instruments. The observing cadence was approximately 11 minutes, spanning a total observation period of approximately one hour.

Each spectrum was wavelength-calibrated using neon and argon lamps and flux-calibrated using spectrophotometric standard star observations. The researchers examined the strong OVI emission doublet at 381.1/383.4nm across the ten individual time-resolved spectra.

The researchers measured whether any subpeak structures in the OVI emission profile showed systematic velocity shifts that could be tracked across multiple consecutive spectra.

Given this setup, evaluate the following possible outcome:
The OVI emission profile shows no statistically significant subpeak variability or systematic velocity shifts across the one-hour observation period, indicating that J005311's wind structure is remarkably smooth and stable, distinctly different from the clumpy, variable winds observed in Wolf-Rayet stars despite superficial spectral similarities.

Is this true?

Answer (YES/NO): NO